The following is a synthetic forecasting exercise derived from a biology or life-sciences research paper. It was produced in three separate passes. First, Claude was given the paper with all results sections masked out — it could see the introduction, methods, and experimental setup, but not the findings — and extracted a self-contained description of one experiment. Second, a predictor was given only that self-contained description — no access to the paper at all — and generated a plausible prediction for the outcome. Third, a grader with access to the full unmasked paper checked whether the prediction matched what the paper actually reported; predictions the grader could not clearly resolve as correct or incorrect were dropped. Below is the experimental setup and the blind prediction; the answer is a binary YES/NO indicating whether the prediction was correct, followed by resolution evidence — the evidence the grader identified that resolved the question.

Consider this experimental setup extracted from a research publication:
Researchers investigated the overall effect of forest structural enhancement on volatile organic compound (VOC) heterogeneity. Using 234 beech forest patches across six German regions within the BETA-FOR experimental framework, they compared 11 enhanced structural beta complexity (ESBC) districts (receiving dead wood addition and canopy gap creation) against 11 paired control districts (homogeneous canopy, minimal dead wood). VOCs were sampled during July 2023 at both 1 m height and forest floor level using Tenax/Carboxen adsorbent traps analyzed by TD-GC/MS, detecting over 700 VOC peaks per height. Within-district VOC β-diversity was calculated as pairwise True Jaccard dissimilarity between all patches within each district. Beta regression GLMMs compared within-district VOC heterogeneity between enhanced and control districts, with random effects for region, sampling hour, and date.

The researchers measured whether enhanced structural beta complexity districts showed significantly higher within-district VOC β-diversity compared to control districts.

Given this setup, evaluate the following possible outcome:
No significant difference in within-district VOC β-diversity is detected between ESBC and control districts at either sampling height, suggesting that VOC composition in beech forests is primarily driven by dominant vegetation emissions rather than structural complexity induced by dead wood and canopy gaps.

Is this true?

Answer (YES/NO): NO